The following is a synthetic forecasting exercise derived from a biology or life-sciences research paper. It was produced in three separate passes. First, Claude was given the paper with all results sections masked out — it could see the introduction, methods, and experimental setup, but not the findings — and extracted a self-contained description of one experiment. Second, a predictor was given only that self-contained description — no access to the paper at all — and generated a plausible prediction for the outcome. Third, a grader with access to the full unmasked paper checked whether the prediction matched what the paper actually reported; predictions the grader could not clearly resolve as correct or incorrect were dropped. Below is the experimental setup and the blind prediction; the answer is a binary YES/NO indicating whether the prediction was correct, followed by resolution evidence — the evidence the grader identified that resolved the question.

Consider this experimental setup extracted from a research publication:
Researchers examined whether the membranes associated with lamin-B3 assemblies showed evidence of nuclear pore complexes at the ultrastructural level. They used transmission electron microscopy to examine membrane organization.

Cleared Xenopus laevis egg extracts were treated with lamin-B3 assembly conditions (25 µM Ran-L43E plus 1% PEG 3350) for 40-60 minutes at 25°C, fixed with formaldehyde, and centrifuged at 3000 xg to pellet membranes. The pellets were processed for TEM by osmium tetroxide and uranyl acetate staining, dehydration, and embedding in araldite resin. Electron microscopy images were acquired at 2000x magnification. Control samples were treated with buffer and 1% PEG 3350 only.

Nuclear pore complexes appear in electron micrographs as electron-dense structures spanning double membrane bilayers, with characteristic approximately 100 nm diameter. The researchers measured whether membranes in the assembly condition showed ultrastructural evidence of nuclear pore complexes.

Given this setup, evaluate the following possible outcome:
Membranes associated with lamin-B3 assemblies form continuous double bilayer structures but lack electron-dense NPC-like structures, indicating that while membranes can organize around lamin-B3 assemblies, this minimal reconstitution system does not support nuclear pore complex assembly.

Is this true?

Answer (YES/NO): NO